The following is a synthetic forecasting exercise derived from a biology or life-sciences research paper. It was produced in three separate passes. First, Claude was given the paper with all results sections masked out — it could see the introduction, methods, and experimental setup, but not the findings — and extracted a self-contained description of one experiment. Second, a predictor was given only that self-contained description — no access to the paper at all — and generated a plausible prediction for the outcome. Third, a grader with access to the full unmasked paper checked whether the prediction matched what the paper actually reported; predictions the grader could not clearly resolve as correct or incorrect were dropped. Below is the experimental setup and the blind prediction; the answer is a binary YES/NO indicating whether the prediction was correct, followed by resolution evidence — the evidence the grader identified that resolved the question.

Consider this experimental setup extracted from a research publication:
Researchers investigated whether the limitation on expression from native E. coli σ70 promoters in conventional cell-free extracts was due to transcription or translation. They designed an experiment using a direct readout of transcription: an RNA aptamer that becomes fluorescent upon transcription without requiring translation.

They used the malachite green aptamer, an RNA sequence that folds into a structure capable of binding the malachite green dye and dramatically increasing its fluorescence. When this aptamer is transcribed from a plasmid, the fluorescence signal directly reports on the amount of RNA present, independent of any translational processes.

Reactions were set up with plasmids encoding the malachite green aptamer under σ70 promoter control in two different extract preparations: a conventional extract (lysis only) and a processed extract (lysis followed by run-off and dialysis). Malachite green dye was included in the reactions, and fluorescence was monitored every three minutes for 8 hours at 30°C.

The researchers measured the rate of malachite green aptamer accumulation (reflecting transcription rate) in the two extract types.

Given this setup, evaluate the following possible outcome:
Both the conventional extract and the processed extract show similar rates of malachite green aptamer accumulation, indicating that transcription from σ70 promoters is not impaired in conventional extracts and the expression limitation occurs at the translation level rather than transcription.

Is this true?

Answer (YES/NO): NO